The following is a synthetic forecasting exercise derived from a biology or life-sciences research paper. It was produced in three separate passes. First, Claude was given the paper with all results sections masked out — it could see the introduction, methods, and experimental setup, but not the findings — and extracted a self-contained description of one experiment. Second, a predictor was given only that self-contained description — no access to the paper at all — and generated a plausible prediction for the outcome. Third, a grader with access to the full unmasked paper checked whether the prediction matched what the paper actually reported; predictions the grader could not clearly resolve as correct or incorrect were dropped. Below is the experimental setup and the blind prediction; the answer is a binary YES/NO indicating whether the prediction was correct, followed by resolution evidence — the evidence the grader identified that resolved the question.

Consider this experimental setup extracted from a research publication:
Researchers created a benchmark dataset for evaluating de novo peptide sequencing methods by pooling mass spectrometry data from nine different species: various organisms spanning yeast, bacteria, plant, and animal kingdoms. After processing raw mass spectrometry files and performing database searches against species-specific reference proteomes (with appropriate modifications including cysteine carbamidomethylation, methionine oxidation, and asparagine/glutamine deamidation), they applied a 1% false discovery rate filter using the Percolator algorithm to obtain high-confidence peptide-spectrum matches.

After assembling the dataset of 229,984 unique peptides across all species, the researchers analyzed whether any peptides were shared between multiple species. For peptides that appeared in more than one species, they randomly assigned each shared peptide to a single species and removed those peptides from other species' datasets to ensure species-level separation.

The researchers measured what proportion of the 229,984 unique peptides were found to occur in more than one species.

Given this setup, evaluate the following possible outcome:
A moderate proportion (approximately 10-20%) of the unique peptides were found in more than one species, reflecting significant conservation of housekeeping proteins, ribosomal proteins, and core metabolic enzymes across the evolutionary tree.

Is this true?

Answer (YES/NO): NO